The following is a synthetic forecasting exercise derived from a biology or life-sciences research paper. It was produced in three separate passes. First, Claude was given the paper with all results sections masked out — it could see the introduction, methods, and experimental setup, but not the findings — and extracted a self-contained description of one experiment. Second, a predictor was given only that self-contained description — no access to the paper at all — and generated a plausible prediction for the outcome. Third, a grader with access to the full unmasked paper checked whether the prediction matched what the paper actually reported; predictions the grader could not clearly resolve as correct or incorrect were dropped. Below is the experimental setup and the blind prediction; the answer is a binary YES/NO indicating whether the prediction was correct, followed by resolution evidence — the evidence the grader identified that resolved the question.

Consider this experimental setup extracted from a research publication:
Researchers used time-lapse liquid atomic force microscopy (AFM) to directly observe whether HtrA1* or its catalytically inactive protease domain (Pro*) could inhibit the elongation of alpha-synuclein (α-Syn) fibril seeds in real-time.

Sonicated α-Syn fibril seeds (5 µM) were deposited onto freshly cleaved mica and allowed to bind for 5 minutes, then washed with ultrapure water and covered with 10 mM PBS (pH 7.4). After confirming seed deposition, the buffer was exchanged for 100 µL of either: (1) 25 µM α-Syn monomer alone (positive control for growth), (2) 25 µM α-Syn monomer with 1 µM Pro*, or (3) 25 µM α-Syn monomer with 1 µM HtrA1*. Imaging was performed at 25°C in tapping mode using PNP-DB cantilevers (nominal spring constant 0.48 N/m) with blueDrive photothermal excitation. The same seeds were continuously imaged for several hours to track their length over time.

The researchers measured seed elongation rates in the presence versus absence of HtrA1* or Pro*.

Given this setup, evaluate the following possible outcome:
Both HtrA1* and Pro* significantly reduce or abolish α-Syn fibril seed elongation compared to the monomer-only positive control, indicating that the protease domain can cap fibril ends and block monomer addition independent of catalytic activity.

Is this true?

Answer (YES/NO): YES